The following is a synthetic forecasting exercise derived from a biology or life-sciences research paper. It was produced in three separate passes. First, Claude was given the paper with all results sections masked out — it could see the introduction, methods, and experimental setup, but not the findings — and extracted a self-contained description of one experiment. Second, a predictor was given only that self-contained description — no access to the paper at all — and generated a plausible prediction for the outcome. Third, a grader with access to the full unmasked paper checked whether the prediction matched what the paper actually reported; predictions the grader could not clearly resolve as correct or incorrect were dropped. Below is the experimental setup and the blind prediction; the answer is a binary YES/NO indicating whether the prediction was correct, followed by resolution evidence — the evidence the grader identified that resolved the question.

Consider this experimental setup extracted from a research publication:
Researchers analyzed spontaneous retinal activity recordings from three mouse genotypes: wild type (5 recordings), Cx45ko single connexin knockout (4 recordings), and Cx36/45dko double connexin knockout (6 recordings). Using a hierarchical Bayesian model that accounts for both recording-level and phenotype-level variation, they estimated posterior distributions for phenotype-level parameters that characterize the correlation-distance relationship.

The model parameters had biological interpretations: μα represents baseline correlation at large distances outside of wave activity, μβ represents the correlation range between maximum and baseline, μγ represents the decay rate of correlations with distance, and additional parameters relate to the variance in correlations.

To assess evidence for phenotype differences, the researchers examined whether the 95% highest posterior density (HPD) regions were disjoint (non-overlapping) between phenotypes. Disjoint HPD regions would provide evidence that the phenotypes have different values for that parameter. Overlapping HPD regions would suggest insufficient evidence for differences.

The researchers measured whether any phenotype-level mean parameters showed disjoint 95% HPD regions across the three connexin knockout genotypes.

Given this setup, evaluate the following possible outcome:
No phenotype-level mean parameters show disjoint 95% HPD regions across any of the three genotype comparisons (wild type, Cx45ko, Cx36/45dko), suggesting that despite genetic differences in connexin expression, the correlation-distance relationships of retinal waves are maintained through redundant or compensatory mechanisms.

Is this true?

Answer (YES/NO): YES